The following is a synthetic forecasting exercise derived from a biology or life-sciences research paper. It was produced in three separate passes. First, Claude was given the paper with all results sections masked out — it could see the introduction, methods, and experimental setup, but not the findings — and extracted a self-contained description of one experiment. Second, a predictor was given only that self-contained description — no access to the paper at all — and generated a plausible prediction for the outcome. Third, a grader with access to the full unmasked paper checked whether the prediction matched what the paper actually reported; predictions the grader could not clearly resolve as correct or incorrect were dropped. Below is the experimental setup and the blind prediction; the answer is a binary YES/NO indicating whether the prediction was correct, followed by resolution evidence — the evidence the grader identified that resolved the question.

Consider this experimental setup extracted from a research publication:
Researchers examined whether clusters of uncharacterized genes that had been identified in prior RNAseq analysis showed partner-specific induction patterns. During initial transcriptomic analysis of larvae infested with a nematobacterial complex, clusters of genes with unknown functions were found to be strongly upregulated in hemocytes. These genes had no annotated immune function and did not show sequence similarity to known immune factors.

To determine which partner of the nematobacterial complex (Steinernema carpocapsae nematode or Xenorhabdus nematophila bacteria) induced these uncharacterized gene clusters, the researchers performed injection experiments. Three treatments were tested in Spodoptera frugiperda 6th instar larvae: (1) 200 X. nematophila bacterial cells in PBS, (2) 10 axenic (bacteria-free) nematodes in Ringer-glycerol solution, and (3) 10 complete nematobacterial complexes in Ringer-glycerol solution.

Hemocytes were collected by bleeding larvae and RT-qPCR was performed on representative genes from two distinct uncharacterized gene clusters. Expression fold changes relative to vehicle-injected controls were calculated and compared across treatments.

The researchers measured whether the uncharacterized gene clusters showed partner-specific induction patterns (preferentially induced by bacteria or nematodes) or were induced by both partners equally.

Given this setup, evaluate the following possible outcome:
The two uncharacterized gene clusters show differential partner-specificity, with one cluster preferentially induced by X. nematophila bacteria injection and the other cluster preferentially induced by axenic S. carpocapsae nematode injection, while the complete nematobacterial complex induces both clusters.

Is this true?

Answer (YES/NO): YES